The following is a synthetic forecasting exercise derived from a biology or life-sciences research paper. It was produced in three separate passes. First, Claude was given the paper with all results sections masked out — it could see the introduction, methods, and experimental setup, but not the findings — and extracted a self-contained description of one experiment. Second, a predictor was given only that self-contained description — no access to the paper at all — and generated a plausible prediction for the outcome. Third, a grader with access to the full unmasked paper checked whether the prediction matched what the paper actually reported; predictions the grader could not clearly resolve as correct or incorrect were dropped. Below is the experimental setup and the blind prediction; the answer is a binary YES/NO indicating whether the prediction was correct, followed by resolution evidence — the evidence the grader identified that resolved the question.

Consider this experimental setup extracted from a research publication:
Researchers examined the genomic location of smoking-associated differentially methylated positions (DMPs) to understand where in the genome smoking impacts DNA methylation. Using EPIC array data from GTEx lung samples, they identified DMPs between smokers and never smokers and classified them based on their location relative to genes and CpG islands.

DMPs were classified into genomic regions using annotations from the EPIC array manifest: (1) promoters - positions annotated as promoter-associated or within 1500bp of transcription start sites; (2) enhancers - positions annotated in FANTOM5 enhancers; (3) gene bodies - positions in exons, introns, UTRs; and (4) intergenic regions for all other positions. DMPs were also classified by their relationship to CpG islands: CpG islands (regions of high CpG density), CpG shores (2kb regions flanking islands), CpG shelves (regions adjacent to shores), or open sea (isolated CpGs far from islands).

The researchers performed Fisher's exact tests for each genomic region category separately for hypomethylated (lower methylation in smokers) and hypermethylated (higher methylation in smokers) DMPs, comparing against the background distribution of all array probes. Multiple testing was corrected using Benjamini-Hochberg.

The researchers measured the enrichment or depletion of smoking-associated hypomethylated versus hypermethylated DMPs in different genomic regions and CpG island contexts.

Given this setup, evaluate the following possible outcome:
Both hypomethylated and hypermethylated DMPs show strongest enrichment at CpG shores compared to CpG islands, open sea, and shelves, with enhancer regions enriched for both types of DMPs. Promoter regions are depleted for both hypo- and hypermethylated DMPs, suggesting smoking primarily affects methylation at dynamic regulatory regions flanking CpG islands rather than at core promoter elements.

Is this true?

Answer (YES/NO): NO